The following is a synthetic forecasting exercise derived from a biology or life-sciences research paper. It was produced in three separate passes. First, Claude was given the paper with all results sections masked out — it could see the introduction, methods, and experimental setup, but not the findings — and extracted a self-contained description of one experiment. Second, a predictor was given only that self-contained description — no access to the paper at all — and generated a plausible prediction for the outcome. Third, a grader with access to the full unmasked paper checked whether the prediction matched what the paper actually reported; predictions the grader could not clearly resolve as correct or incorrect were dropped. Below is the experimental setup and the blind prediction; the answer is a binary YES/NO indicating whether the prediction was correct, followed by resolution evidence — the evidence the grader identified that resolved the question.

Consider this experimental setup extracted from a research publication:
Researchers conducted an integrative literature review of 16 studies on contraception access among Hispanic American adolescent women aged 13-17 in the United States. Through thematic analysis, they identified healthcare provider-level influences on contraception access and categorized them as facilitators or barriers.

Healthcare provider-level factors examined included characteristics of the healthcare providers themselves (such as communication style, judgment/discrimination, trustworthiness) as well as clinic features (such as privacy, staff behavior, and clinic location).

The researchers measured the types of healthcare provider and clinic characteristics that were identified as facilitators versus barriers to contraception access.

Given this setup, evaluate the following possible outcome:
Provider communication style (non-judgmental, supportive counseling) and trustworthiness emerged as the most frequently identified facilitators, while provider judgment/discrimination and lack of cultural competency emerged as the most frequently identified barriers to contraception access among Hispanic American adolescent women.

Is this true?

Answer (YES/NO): NO